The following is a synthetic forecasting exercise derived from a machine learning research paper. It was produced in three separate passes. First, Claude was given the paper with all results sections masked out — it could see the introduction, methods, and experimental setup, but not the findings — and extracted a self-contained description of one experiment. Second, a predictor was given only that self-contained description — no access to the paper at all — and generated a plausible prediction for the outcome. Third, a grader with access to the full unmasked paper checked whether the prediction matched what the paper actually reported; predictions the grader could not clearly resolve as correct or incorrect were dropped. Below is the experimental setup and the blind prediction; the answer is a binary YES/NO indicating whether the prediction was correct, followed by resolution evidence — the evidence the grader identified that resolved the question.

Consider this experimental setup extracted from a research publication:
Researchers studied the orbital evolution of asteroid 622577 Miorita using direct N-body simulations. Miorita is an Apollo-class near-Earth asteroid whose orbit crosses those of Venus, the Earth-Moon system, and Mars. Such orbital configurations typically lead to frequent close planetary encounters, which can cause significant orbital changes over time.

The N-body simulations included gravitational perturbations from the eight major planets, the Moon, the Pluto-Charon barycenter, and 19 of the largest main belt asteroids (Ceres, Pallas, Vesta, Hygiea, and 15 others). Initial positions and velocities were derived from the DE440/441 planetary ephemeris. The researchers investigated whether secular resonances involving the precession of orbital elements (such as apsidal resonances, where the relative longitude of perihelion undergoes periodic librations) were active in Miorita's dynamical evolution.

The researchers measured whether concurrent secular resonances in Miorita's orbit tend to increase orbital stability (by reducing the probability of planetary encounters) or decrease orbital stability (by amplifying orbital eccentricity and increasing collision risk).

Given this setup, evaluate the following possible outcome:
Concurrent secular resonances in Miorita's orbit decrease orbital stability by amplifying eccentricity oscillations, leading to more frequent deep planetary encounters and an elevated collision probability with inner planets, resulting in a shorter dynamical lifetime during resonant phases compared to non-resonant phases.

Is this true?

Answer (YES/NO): NO